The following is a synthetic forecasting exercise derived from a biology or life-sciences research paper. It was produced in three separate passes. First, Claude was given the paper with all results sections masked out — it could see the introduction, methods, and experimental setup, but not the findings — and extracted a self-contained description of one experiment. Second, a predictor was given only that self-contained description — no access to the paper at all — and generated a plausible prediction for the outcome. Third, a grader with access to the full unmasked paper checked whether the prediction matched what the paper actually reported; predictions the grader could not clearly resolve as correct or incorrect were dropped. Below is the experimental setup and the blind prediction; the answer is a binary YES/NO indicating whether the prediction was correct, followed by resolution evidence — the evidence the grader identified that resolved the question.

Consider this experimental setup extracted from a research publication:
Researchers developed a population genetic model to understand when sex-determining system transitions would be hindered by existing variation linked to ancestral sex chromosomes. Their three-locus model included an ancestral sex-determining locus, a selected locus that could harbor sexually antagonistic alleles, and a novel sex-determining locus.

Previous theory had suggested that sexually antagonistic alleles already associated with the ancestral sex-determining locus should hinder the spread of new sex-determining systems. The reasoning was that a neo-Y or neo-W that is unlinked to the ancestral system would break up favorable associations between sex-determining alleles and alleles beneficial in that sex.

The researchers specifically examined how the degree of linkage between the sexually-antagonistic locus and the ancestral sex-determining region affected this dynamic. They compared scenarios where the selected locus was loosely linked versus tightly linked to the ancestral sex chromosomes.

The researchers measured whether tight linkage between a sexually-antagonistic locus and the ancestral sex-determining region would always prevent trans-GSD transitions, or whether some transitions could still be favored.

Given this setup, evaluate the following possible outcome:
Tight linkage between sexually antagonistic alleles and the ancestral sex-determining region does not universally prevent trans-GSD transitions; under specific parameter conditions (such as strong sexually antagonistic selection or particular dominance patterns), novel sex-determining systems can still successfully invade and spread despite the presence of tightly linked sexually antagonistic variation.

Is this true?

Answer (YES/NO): YES